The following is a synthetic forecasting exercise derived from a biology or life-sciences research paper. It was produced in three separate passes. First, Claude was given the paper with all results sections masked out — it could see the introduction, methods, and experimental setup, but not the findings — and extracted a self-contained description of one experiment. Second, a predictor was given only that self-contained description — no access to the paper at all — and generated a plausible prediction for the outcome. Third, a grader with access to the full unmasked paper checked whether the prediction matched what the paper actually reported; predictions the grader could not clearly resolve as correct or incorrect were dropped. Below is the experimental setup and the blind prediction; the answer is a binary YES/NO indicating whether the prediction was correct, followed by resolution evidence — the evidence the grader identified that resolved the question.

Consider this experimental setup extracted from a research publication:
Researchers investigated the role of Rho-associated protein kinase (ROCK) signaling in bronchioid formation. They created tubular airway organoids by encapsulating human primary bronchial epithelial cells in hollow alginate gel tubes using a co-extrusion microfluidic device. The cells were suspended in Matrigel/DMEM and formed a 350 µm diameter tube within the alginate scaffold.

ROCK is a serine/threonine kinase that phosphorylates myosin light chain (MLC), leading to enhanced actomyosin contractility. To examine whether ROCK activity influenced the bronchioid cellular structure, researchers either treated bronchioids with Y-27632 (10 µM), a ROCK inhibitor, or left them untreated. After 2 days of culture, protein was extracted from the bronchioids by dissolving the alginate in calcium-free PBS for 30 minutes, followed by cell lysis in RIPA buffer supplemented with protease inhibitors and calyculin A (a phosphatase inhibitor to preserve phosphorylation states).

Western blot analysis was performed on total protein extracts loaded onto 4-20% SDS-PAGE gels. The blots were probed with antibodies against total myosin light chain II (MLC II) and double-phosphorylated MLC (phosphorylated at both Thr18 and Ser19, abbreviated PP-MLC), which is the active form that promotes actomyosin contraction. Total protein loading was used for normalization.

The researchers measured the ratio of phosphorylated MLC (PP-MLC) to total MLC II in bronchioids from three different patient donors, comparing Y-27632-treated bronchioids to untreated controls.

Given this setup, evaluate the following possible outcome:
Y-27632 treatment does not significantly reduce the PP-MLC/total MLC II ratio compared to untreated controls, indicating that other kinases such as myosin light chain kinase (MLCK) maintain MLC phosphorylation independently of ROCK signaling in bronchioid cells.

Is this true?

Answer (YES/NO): NO